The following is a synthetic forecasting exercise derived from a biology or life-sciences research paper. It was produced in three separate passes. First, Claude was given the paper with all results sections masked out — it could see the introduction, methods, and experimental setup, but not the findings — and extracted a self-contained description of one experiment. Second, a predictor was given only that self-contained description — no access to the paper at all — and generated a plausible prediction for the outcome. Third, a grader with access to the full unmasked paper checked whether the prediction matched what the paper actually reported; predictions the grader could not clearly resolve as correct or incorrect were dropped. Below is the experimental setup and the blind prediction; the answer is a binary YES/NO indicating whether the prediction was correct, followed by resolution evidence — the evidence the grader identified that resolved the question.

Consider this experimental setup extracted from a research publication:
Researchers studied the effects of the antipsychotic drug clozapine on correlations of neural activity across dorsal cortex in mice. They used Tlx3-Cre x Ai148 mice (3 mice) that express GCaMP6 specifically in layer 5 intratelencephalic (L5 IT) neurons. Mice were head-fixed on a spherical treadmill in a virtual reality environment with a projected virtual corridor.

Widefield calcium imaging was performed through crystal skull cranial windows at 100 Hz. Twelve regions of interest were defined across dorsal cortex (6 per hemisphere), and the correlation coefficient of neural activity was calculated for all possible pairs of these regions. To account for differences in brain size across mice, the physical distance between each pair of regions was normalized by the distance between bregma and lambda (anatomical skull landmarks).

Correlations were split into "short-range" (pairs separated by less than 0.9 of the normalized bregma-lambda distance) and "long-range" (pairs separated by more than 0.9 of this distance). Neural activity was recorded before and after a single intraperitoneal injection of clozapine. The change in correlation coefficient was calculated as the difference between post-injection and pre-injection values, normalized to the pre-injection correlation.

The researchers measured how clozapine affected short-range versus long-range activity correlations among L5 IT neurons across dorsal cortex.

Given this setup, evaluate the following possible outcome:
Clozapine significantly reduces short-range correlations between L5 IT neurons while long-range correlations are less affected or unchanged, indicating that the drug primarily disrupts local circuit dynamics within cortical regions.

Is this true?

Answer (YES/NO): NO